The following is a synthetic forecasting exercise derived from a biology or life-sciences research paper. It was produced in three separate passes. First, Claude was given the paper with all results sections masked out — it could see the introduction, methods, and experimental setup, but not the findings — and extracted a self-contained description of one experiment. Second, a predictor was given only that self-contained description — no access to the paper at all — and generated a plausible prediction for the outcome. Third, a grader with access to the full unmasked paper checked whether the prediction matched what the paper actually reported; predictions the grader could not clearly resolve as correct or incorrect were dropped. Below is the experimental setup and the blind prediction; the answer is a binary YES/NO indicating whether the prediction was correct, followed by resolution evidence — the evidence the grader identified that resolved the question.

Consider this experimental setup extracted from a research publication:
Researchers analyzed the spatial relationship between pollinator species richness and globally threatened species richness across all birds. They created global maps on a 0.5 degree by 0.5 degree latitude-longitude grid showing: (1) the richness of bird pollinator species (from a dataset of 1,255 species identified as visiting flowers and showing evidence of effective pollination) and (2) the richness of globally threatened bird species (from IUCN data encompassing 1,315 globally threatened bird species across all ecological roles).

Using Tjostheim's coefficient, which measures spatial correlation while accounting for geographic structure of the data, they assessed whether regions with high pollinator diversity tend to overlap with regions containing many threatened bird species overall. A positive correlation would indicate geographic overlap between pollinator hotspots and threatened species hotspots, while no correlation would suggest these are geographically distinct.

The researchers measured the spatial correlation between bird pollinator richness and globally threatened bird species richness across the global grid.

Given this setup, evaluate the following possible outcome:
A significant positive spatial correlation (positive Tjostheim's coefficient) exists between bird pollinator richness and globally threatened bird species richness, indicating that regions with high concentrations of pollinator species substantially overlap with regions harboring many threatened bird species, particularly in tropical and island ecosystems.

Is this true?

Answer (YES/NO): NO